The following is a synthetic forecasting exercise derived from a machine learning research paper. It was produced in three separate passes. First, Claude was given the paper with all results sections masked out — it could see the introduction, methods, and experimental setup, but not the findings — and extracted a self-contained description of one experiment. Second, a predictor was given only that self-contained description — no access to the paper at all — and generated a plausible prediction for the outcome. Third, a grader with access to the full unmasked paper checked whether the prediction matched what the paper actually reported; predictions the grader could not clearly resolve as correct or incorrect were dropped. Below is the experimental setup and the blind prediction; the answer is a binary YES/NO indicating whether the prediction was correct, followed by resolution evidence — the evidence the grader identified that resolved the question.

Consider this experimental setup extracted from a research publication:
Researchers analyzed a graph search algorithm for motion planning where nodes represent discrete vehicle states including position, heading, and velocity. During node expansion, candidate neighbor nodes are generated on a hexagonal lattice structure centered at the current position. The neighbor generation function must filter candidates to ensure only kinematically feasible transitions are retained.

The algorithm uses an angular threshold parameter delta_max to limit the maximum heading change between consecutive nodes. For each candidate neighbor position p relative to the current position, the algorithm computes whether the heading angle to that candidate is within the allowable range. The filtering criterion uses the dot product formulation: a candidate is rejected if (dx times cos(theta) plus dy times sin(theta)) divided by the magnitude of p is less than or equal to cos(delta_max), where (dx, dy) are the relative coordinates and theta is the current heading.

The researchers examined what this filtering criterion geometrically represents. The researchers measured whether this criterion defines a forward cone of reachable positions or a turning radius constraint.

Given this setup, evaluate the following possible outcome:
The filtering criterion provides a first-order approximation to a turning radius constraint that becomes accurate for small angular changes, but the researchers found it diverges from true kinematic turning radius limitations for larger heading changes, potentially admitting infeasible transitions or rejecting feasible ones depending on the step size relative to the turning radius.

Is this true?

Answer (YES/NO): NO